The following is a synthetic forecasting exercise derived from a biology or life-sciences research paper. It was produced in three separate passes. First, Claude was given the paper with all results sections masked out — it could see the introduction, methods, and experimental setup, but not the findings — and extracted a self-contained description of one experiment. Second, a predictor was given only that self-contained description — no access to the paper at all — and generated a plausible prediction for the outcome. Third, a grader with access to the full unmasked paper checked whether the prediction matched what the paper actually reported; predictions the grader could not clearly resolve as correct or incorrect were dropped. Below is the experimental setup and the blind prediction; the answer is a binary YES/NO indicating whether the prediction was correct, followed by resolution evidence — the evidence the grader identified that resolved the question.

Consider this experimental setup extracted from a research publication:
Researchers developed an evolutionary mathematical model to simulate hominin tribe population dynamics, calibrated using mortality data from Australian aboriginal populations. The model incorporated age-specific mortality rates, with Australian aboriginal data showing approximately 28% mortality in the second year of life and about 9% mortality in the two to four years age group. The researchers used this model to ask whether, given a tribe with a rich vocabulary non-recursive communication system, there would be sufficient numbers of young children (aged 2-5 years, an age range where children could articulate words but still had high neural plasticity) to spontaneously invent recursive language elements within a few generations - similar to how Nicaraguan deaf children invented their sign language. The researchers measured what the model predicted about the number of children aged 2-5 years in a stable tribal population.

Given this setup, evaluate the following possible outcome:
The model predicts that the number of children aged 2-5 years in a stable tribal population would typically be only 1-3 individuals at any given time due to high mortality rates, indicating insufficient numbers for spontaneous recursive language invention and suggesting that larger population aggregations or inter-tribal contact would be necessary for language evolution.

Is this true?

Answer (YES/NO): NO